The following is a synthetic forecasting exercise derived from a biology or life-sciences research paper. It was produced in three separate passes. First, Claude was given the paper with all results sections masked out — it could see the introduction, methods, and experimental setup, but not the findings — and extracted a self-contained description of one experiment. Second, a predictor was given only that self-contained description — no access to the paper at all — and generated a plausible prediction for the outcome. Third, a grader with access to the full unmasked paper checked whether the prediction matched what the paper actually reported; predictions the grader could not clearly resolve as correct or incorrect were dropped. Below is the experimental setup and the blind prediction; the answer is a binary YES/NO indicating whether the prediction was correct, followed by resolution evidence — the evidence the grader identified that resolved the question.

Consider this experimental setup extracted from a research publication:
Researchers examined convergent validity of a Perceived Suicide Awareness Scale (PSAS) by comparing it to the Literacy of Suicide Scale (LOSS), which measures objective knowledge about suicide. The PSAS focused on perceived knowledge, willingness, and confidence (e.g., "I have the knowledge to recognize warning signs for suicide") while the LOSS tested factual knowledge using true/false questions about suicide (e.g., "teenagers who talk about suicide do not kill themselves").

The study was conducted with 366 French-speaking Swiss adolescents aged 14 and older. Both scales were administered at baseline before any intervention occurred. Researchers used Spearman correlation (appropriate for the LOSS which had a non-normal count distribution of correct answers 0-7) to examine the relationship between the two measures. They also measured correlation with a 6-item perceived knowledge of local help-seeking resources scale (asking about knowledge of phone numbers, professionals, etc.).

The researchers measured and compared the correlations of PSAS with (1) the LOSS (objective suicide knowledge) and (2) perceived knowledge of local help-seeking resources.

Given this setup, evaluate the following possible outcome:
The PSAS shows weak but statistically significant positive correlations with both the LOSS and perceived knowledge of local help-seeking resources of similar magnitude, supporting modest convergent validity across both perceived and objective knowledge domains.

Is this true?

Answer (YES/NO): NO